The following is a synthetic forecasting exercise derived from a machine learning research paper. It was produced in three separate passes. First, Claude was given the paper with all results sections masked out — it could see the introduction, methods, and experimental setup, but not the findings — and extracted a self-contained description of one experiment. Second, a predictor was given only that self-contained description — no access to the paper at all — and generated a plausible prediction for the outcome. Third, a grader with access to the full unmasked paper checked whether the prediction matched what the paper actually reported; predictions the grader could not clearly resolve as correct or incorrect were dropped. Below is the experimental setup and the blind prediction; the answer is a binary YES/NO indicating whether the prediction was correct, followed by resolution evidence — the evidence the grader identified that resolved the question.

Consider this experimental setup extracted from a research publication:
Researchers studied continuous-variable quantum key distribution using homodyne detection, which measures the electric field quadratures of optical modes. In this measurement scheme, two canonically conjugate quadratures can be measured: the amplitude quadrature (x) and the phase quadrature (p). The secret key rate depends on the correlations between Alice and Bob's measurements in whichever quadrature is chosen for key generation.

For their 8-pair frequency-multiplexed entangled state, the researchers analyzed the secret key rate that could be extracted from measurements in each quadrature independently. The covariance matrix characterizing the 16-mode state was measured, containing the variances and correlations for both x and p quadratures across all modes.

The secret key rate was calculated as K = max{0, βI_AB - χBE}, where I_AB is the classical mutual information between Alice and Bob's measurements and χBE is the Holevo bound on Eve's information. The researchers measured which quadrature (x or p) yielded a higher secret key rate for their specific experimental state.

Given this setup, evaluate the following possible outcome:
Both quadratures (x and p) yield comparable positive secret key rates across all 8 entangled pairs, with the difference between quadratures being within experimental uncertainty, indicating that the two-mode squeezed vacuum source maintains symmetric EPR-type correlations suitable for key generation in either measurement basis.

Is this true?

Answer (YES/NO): NO